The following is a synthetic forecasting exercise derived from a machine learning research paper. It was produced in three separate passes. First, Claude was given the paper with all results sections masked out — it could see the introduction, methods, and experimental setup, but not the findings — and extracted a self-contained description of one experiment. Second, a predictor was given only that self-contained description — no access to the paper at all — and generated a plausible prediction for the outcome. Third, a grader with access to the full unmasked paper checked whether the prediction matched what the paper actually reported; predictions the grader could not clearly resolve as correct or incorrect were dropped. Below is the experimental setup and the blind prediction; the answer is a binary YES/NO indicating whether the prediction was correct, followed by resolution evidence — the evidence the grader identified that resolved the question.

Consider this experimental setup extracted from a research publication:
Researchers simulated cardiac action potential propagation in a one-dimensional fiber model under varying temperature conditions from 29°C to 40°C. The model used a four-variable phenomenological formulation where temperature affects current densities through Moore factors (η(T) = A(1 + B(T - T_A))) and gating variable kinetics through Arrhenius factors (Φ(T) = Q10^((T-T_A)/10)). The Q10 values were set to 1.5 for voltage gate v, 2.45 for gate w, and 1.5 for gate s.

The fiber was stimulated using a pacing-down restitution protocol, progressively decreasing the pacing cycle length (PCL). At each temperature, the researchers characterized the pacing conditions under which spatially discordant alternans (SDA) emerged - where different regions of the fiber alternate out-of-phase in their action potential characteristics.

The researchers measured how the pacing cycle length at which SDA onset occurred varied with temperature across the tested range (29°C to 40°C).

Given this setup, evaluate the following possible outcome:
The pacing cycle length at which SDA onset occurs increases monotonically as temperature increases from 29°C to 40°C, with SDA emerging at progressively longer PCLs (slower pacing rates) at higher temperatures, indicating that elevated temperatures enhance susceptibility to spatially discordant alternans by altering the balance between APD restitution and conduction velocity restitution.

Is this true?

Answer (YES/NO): NO